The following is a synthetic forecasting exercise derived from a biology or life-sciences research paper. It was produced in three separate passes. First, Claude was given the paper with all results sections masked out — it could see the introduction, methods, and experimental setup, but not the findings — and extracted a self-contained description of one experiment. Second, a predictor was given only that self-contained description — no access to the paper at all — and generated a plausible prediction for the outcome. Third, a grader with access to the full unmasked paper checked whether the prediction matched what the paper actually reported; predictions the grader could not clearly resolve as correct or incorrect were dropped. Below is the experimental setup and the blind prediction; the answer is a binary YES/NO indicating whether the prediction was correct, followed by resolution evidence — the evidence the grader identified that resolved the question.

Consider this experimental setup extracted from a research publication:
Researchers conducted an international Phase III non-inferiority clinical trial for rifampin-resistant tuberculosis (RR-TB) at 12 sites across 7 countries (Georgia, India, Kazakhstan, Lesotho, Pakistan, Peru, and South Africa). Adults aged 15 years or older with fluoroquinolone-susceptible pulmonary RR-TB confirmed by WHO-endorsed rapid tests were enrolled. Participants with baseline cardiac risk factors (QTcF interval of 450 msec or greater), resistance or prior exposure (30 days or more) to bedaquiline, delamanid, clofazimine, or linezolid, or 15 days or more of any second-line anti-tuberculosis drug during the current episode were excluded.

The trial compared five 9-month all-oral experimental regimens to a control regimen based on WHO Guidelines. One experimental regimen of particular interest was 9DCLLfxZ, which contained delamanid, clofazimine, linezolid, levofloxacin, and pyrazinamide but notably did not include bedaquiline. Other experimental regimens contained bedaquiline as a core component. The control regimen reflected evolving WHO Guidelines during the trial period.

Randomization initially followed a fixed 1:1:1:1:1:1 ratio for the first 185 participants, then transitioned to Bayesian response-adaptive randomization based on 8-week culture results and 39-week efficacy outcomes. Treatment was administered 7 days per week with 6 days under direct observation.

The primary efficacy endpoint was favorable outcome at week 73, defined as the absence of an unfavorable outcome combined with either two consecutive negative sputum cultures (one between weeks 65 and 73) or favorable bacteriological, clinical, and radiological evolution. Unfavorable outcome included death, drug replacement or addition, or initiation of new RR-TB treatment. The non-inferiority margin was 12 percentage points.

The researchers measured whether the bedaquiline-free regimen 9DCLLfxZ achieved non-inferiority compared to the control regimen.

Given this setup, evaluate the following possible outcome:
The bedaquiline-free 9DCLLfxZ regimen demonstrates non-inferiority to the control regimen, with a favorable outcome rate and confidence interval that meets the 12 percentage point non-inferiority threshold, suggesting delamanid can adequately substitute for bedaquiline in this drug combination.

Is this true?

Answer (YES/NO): NO